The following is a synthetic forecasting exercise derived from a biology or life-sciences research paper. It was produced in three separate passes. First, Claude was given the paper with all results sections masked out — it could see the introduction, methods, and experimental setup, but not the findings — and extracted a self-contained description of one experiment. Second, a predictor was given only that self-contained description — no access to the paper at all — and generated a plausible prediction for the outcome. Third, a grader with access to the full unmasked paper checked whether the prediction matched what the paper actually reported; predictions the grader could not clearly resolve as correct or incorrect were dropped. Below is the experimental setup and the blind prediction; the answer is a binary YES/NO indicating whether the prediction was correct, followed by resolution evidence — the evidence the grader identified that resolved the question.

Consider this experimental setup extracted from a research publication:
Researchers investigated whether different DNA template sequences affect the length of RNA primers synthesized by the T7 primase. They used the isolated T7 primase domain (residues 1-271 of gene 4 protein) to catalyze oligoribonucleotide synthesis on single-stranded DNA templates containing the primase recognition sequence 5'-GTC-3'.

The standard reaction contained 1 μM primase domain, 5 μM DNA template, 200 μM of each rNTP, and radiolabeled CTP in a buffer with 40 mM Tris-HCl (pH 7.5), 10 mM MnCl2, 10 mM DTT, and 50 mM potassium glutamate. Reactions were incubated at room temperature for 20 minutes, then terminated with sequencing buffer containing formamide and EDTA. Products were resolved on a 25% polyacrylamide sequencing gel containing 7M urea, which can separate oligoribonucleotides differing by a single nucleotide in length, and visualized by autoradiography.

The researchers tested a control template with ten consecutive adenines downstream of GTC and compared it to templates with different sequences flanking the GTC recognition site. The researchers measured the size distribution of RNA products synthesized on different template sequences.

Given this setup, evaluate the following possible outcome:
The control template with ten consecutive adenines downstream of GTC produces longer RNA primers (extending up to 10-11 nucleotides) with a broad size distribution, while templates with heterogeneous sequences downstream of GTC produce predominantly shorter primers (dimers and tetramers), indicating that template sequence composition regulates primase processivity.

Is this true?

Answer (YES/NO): NO